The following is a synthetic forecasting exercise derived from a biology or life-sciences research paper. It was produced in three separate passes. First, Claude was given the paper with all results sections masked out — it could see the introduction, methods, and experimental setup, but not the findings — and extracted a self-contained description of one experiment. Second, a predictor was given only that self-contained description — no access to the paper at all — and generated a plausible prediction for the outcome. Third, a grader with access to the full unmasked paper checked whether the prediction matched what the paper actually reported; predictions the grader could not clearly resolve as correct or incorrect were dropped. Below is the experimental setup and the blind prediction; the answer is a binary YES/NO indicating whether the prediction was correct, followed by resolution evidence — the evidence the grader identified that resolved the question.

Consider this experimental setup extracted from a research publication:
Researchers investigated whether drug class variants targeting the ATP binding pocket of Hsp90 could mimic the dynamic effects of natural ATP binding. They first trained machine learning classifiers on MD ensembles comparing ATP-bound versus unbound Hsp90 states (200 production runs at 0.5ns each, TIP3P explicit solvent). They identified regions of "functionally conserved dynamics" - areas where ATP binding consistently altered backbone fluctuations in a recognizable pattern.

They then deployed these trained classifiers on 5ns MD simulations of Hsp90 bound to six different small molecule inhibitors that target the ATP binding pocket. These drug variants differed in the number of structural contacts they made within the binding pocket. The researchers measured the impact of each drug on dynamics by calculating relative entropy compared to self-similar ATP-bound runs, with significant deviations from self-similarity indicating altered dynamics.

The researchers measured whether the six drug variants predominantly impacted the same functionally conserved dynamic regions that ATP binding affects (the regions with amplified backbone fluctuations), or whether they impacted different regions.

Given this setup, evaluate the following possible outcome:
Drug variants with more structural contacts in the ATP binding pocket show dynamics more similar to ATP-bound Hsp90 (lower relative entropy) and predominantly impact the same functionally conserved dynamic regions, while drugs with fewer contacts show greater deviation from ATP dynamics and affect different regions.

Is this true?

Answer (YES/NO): NO